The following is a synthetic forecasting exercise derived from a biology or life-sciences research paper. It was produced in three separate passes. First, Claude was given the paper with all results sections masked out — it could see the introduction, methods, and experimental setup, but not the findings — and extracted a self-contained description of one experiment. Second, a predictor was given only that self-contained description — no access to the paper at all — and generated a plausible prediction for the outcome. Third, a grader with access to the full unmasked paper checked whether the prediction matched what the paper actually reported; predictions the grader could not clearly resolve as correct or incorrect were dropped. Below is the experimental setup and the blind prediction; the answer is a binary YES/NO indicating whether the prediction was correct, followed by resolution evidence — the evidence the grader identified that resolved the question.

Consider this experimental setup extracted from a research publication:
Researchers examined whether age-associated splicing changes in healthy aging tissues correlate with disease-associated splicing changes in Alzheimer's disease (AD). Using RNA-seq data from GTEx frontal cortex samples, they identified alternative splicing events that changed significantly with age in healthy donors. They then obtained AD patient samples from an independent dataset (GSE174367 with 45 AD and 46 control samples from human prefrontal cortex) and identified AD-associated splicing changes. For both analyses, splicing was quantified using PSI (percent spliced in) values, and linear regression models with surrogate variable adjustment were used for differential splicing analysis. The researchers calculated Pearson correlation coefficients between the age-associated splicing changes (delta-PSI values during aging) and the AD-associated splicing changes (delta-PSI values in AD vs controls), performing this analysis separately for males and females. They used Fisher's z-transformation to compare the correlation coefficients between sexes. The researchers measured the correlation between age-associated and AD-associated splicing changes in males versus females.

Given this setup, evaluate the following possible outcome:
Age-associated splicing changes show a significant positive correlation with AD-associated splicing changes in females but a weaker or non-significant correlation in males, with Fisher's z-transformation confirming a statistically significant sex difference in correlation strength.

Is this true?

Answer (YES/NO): NO